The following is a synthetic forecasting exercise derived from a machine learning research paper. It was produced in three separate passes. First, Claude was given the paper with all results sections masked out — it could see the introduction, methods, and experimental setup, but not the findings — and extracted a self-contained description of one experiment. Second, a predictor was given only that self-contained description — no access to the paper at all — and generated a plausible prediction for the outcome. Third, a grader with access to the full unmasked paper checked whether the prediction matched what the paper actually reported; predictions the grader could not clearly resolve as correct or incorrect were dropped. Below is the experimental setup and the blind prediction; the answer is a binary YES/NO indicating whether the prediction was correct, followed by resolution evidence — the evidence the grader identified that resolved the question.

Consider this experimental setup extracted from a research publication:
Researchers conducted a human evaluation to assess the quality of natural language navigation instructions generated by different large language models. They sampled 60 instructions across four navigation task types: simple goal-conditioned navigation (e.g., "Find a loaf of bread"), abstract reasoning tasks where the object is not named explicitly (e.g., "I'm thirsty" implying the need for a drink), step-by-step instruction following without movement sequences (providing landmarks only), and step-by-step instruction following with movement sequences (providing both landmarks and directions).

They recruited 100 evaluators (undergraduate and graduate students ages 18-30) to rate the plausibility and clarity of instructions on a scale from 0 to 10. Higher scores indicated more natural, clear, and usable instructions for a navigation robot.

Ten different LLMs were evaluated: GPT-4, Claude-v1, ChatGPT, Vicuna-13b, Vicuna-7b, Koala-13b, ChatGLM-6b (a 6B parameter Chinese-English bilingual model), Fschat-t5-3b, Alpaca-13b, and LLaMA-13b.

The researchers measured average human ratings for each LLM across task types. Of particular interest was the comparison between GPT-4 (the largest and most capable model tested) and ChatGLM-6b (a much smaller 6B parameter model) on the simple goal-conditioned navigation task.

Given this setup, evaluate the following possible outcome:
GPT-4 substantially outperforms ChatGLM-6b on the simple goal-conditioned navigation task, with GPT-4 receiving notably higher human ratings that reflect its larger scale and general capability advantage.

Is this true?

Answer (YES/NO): NO